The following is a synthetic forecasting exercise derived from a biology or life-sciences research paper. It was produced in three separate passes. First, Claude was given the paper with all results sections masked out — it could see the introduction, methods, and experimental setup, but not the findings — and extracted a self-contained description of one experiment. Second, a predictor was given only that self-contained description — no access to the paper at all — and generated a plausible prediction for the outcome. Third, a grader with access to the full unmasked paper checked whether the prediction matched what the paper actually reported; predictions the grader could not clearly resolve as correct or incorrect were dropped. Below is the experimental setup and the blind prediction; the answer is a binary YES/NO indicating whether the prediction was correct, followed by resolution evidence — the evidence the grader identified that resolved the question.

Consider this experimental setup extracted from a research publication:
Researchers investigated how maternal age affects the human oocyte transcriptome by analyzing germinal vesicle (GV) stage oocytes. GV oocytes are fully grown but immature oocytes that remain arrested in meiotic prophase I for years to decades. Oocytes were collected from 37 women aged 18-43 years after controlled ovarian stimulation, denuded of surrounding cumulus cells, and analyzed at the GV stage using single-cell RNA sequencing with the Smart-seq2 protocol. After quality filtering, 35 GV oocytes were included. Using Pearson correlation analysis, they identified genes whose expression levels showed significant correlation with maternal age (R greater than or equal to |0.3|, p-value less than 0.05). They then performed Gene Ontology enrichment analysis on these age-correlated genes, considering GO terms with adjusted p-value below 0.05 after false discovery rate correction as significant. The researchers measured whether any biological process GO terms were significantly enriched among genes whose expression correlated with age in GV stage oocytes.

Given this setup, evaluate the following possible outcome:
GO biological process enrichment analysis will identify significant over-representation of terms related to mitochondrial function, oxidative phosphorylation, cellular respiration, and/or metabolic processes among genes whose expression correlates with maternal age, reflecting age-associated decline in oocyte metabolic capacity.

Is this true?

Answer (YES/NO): NO